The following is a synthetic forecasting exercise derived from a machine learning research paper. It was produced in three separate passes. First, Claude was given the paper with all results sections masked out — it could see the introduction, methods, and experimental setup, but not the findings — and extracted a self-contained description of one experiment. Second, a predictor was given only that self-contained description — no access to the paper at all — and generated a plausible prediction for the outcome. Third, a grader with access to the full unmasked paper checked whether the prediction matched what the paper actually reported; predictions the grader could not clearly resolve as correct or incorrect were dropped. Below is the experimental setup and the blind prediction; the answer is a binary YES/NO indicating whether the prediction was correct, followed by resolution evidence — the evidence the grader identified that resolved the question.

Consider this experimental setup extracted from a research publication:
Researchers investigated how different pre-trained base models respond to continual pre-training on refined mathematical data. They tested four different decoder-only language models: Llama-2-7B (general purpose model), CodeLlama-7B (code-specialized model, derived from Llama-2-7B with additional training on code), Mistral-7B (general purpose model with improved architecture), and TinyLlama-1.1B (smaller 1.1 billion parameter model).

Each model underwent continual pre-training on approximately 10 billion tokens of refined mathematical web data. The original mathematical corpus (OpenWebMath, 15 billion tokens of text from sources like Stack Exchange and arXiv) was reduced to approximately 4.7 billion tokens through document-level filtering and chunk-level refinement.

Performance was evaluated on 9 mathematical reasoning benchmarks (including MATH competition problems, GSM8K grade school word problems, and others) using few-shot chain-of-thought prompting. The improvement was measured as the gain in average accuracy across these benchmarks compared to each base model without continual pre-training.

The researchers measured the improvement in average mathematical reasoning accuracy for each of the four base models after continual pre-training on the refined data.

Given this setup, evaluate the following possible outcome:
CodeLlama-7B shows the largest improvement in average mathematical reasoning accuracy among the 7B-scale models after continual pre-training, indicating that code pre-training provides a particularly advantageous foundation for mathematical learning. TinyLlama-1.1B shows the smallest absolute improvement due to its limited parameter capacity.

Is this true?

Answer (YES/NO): NO